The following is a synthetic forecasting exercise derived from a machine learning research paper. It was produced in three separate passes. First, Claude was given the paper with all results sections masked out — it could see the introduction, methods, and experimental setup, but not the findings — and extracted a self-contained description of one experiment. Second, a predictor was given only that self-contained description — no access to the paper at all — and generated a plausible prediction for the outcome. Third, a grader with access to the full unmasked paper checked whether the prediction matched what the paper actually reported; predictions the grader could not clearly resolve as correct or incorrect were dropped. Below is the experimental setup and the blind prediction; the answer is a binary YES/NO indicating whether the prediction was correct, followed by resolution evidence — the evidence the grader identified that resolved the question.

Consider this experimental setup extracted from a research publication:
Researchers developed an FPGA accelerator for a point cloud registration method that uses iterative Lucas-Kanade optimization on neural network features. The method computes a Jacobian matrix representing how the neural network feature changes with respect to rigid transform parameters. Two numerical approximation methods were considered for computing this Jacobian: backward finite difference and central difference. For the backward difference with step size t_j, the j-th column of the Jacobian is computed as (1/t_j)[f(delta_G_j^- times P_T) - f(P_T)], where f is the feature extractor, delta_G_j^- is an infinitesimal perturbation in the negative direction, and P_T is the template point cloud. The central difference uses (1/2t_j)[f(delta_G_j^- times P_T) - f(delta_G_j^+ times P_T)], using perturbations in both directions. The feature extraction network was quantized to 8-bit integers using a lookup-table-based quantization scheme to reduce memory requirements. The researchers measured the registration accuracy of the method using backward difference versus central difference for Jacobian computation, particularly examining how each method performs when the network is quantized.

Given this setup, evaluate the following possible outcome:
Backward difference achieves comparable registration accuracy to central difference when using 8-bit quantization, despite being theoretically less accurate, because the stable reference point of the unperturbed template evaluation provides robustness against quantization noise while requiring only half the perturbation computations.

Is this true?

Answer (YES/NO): NO